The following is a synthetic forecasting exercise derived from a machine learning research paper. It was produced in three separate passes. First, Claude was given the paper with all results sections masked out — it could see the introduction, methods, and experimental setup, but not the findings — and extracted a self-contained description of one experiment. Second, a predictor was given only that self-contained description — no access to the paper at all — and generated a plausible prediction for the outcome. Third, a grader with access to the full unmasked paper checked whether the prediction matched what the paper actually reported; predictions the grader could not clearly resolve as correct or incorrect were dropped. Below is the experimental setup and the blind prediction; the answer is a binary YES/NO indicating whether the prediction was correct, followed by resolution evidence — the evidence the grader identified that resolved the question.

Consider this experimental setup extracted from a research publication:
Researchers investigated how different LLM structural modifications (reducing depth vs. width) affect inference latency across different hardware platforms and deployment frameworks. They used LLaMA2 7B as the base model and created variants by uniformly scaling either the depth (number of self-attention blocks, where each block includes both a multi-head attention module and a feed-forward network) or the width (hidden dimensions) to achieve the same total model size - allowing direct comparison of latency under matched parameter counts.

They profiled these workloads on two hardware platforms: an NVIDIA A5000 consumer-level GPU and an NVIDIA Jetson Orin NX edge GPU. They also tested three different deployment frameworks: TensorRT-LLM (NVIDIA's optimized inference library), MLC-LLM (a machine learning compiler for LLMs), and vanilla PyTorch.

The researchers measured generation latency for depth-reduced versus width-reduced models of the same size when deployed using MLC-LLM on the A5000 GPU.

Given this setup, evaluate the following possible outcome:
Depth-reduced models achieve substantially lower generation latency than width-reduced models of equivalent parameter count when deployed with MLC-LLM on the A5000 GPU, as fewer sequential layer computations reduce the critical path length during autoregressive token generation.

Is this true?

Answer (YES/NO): YES